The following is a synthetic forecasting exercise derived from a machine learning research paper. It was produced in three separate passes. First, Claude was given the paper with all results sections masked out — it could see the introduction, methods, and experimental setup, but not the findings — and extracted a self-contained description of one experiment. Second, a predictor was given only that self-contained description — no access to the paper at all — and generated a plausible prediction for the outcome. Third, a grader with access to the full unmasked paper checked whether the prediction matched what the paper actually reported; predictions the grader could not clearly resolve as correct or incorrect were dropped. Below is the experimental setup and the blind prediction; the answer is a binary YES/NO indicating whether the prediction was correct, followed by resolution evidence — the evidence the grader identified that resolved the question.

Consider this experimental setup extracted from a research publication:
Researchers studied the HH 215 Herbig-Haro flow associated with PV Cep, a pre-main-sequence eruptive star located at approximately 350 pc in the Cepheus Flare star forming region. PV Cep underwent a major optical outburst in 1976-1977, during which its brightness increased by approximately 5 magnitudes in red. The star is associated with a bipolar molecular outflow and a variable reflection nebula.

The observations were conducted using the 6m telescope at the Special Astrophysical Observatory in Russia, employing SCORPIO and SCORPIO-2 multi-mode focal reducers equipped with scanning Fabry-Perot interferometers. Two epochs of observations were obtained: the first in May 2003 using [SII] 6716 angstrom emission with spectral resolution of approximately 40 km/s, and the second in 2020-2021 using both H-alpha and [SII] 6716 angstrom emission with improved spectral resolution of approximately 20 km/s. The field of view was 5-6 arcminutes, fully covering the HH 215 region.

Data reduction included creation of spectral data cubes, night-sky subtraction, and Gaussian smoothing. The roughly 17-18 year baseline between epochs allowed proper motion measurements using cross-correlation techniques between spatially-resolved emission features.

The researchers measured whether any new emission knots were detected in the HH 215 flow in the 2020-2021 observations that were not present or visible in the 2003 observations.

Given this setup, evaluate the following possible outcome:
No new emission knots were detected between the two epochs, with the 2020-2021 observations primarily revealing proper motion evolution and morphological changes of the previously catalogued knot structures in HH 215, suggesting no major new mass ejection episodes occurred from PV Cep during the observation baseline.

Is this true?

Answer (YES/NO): NO